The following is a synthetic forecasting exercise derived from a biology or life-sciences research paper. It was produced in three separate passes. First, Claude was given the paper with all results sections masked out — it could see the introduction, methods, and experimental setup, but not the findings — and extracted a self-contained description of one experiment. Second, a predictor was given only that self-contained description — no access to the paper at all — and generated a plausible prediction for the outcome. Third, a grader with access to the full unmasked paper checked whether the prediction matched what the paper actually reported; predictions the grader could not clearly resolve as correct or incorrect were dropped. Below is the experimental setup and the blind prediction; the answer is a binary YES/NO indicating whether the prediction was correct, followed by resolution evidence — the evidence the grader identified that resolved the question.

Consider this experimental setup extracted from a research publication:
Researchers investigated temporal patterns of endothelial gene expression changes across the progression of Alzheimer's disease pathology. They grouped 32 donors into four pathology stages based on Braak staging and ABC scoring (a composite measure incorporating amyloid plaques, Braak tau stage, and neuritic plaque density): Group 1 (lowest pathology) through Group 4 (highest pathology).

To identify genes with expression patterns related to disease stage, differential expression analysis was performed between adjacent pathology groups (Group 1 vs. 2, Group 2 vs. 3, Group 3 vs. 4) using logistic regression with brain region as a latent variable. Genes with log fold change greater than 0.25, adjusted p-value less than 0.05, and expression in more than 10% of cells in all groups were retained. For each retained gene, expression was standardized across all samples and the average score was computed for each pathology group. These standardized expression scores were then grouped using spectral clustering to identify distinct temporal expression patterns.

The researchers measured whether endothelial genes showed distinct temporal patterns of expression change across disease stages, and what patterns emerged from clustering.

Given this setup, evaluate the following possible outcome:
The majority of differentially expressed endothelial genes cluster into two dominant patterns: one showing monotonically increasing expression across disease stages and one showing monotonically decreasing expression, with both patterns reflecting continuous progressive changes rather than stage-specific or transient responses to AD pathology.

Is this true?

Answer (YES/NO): NO